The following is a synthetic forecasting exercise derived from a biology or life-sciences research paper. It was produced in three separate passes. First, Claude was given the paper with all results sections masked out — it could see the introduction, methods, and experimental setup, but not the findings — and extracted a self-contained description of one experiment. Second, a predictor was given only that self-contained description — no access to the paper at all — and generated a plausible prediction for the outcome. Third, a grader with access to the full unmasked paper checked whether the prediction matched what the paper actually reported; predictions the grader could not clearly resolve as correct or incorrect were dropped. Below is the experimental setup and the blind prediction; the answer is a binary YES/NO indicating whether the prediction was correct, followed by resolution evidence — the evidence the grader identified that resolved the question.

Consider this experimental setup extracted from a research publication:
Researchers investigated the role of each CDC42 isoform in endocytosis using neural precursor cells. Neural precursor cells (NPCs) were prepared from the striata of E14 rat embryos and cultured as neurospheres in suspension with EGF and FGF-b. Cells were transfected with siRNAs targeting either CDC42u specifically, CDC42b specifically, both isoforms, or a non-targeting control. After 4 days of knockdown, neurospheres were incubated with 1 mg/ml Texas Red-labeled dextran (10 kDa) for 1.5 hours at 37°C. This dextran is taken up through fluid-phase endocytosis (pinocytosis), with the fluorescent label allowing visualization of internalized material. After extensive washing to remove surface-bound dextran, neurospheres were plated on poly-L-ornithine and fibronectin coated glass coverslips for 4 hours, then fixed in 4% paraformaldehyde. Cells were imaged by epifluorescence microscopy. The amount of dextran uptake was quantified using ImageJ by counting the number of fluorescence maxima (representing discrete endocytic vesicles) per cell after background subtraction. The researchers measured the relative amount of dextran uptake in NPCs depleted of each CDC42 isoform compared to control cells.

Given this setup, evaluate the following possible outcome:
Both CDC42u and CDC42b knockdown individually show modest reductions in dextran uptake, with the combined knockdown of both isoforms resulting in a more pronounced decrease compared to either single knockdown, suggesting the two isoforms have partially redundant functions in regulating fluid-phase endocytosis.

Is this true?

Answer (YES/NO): NO